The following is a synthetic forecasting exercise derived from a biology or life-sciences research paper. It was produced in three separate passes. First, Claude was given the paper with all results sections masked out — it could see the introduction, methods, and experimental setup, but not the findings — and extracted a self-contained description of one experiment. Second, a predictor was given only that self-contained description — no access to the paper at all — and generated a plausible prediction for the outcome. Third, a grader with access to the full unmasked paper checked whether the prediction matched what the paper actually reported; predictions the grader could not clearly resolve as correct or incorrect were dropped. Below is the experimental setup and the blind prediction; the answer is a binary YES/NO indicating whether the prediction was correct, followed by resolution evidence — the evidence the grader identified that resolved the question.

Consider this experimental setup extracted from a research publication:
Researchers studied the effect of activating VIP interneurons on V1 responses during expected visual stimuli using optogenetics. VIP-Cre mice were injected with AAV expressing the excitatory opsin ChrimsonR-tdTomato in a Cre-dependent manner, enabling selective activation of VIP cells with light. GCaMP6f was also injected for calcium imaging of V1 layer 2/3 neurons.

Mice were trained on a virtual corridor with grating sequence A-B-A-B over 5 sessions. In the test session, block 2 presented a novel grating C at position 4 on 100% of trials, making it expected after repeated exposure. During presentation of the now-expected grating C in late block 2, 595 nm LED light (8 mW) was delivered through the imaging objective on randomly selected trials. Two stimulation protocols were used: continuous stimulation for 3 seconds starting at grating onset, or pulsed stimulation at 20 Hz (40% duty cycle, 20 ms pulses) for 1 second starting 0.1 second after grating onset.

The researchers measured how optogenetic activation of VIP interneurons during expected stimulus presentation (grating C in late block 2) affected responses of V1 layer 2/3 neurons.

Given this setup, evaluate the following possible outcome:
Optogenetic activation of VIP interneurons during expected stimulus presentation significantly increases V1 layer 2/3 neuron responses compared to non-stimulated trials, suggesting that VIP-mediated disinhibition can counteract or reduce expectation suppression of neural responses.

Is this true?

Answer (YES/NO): NO